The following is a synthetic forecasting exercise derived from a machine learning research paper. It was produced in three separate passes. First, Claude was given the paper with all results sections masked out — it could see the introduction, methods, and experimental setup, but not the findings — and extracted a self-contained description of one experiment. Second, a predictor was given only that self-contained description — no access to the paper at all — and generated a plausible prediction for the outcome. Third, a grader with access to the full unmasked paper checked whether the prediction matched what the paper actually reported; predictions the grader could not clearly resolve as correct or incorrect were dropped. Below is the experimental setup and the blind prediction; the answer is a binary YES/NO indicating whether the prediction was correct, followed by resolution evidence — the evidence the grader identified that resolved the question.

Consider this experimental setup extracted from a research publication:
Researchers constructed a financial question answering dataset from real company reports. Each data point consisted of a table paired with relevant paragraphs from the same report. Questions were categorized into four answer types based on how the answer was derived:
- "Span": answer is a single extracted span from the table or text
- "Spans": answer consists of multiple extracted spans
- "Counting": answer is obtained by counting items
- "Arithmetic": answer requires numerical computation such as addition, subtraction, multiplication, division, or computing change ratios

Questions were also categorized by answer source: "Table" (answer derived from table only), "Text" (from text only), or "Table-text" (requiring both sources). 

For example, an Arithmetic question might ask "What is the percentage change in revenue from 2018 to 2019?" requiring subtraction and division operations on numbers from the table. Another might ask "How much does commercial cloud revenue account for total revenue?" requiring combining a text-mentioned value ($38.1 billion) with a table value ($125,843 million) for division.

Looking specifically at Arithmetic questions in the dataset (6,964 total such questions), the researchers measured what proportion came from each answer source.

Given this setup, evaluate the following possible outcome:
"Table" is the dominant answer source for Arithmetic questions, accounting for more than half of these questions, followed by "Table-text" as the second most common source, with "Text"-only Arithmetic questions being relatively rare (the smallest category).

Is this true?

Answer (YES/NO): YES